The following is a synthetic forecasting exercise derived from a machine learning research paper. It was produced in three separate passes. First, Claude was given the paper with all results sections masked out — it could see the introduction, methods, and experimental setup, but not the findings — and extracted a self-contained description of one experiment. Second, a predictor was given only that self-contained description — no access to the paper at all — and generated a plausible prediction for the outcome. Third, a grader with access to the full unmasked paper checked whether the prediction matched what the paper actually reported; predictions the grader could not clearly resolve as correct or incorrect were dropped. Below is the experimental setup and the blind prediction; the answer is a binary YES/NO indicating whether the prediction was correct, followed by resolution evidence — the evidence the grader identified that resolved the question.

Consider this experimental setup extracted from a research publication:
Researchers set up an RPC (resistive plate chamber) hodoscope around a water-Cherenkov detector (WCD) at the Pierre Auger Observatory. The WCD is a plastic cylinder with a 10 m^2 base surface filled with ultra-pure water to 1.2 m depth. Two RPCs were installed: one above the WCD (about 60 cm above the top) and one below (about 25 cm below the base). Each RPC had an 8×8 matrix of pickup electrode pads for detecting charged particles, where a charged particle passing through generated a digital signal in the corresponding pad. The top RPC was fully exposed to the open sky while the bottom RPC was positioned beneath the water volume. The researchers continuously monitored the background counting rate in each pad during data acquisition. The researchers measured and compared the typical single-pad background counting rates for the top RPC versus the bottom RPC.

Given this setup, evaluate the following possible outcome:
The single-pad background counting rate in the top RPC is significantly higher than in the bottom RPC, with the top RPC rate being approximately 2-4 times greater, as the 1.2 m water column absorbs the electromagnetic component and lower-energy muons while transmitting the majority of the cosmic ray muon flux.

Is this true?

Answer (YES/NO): NO